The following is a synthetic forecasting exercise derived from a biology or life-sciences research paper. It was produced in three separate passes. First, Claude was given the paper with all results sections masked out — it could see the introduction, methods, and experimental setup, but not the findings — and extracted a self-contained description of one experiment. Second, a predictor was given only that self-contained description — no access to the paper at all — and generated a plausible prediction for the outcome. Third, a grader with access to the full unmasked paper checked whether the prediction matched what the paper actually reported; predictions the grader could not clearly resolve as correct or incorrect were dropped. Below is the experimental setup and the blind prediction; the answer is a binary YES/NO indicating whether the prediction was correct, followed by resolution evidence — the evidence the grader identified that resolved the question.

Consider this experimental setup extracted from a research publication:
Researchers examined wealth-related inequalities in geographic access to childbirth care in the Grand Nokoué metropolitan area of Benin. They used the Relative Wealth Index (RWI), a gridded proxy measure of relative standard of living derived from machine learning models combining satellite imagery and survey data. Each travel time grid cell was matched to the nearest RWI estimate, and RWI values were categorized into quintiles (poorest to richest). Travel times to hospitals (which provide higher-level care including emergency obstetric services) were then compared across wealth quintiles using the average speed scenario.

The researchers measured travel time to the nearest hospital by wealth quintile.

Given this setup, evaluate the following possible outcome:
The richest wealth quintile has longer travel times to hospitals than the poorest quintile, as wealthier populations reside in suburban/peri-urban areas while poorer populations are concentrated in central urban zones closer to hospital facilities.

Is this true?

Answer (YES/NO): NO